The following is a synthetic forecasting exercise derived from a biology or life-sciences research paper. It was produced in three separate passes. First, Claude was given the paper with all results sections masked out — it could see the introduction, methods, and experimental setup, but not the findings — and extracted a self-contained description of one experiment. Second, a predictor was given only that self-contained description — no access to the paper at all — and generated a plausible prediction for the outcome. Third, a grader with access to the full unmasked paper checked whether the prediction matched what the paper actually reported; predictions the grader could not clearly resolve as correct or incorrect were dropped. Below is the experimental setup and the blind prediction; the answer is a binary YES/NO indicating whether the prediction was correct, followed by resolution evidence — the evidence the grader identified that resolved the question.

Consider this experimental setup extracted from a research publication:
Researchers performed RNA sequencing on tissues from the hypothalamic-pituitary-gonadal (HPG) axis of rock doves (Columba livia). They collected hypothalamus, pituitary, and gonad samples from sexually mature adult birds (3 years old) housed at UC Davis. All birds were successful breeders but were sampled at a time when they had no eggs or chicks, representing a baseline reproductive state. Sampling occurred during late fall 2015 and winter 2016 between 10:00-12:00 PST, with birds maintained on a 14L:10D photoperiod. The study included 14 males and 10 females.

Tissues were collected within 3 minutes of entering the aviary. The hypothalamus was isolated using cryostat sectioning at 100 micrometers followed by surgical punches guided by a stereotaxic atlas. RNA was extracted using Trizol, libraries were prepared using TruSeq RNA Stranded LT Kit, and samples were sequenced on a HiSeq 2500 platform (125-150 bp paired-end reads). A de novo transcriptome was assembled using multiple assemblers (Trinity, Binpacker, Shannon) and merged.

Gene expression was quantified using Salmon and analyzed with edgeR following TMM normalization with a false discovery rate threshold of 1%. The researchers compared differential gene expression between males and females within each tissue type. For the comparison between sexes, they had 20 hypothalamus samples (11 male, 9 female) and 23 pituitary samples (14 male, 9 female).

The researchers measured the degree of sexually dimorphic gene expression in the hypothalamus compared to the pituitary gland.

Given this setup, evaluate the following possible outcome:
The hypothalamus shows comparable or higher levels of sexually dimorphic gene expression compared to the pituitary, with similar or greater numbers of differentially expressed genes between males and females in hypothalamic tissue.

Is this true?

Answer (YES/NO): NO